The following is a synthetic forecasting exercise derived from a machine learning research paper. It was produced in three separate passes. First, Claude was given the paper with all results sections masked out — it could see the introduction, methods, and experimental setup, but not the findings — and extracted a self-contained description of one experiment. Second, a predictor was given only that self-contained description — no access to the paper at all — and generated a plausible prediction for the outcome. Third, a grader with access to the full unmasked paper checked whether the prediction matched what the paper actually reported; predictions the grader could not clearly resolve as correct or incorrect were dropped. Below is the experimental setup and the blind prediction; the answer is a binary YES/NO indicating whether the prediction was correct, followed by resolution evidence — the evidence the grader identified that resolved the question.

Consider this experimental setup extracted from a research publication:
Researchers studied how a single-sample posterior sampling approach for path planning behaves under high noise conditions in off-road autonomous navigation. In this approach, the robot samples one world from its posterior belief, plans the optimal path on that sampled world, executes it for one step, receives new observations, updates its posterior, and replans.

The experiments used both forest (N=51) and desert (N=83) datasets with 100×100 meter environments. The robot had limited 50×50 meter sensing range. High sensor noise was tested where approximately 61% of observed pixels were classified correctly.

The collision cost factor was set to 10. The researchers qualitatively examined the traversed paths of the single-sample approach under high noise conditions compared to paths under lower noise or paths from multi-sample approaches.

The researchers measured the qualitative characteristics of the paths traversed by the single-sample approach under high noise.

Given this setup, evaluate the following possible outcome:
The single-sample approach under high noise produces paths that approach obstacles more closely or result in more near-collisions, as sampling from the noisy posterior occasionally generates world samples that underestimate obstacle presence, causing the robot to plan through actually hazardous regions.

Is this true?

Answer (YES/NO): NO